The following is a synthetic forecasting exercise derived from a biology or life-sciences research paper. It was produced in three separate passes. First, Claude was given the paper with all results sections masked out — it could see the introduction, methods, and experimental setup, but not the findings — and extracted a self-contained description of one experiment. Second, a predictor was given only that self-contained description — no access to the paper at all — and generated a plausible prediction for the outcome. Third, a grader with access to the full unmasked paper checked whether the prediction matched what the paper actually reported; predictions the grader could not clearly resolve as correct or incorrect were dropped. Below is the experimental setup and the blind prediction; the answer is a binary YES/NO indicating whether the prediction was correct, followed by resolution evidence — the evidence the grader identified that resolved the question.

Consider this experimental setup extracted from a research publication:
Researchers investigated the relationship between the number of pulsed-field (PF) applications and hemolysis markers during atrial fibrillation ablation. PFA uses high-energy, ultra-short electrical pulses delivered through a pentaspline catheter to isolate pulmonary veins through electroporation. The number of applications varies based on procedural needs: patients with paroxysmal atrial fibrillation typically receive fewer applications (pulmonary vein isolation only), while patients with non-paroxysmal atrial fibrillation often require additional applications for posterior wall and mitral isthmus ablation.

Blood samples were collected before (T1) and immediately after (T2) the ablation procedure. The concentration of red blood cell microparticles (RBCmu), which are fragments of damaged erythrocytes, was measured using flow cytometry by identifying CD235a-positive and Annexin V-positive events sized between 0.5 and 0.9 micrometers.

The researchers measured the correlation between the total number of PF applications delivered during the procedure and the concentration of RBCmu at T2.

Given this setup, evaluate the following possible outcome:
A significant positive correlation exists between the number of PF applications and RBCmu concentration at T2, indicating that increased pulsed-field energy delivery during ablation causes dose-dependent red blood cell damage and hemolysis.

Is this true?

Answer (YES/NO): YES